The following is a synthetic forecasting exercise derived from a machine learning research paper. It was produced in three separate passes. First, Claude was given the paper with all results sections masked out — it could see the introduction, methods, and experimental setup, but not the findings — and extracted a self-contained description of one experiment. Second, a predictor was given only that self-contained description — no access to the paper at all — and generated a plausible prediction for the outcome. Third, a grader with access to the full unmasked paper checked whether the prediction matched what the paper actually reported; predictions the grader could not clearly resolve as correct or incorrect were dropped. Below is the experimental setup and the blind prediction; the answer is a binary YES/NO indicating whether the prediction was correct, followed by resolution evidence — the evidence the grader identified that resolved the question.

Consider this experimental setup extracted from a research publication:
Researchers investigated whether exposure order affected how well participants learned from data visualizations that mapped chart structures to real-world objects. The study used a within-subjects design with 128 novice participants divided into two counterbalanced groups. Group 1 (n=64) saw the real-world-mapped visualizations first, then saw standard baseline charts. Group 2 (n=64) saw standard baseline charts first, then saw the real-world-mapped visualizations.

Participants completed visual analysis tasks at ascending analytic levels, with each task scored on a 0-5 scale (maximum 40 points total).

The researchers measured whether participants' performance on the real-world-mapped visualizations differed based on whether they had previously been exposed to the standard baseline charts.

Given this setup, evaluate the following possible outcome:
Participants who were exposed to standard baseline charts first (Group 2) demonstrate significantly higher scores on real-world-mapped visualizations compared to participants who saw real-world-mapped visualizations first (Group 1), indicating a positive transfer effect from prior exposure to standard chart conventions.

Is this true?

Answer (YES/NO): NO